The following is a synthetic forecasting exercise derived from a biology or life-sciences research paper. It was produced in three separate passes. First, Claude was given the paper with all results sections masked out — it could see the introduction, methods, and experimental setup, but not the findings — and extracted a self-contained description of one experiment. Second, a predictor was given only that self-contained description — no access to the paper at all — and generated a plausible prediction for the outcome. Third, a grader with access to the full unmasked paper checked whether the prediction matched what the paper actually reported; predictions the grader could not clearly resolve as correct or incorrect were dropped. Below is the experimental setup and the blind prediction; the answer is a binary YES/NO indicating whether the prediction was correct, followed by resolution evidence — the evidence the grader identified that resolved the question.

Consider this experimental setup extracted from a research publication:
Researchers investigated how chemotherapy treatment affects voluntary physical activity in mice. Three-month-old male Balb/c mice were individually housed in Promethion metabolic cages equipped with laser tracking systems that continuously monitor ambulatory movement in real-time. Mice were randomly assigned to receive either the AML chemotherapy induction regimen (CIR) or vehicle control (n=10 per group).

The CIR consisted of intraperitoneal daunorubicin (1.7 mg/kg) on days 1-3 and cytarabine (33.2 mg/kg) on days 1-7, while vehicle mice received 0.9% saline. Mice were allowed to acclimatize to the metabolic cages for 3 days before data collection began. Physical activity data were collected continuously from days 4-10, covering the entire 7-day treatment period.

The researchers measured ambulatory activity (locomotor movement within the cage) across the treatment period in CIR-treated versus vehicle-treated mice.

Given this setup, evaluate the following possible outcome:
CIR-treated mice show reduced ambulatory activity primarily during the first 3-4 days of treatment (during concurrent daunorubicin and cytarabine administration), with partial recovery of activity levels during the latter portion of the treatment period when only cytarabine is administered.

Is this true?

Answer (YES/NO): NO